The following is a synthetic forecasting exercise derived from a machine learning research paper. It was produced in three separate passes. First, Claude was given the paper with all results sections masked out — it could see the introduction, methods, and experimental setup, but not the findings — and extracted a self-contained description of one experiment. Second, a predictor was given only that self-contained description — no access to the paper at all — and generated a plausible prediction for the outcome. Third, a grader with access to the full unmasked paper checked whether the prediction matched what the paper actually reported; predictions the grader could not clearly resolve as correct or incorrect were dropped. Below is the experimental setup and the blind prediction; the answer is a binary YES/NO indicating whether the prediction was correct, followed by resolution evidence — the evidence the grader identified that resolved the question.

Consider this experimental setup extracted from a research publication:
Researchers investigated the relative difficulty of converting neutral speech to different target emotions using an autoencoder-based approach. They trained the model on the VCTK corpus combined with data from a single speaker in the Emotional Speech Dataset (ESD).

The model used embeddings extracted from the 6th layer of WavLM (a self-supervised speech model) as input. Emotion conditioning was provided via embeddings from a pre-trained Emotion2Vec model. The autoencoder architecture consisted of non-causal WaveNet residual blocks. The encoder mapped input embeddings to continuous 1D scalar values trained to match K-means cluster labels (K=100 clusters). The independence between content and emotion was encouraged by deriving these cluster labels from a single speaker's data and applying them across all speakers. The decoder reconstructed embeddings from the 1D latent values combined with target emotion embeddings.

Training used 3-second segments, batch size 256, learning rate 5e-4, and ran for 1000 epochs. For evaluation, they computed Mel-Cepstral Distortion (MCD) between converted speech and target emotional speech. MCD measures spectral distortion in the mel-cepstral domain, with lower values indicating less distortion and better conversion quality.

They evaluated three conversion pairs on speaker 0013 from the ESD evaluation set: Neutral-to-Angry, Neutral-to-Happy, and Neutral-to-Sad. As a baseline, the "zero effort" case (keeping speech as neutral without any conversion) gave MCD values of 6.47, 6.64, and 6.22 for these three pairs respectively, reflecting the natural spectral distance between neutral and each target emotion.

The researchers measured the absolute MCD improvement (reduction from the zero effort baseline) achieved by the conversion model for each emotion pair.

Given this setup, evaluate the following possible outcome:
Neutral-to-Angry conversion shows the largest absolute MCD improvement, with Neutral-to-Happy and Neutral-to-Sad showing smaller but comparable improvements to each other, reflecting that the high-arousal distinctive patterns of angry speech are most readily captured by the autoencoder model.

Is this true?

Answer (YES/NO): NO